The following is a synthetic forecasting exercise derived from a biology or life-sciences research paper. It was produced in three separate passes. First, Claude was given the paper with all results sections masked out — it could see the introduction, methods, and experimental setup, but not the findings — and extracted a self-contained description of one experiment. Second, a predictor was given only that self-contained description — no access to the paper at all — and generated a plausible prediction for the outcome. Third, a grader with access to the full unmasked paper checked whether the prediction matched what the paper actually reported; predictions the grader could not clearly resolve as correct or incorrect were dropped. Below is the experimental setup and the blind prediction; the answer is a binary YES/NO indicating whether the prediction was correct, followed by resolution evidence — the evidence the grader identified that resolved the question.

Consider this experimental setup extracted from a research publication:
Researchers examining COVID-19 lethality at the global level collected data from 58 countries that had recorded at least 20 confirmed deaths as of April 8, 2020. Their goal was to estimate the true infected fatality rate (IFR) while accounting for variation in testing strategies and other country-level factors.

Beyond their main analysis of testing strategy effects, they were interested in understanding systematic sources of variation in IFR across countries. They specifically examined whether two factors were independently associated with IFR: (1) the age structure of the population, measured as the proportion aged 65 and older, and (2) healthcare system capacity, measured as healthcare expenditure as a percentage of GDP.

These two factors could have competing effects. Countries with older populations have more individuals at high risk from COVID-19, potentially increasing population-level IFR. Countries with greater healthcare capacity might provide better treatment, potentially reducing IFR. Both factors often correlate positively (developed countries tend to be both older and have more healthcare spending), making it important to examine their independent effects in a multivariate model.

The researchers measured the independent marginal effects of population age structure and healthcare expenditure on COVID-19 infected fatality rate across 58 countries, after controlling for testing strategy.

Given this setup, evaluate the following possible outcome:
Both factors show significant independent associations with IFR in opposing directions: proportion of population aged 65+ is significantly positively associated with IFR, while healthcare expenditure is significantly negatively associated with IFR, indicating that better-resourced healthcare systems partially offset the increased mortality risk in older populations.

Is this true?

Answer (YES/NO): YES